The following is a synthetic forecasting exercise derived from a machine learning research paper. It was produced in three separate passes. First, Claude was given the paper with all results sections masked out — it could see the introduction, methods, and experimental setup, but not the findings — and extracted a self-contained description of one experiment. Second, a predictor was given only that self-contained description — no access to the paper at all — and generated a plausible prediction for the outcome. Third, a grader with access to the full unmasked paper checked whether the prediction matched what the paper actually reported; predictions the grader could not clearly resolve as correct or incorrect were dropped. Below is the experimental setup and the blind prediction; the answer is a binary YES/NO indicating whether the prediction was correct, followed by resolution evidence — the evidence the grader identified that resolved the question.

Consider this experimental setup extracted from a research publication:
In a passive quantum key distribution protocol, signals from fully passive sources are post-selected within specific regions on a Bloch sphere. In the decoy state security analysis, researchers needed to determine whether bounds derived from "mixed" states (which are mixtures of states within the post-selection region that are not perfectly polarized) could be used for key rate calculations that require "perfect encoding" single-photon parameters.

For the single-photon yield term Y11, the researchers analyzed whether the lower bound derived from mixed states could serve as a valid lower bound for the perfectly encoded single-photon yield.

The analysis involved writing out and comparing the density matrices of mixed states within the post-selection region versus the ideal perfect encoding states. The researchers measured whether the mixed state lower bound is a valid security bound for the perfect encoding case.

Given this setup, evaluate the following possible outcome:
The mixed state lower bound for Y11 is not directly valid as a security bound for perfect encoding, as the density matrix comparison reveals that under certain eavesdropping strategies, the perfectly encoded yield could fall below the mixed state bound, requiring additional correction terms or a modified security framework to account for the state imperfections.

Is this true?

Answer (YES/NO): NO